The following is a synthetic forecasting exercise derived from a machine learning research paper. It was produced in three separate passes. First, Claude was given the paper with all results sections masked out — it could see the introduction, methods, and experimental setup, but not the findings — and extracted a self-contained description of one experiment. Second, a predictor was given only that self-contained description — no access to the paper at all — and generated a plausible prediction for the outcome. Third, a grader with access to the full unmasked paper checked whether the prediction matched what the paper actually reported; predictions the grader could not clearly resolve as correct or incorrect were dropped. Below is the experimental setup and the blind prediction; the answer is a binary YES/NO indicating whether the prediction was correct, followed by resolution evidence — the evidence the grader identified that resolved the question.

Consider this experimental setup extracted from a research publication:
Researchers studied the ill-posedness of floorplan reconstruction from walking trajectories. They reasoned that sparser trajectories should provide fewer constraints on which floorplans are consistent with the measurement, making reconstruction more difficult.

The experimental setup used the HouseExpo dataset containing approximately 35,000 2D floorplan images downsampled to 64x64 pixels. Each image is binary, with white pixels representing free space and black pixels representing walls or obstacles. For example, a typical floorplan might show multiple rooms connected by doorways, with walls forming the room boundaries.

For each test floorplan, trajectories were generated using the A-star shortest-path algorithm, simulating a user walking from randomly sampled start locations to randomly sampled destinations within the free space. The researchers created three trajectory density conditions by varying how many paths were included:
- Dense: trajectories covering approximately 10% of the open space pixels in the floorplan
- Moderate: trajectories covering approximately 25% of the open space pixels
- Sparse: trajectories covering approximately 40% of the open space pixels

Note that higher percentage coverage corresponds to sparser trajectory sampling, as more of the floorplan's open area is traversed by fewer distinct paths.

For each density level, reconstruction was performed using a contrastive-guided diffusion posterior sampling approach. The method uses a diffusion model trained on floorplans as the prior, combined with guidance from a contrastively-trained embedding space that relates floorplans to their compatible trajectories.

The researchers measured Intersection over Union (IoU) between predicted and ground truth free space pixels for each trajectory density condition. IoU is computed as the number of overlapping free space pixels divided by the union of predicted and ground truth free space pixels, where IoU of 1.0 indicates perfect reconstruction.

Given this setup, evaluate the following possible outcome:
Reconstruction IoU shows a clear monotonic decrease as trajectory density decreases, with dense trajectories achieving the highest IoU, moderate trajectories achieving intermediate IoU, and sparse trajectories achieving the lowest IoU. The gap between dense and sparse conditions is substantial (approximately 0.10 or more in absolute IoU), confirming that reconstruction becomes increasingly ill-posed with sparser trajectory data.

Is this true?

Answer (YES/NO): NO